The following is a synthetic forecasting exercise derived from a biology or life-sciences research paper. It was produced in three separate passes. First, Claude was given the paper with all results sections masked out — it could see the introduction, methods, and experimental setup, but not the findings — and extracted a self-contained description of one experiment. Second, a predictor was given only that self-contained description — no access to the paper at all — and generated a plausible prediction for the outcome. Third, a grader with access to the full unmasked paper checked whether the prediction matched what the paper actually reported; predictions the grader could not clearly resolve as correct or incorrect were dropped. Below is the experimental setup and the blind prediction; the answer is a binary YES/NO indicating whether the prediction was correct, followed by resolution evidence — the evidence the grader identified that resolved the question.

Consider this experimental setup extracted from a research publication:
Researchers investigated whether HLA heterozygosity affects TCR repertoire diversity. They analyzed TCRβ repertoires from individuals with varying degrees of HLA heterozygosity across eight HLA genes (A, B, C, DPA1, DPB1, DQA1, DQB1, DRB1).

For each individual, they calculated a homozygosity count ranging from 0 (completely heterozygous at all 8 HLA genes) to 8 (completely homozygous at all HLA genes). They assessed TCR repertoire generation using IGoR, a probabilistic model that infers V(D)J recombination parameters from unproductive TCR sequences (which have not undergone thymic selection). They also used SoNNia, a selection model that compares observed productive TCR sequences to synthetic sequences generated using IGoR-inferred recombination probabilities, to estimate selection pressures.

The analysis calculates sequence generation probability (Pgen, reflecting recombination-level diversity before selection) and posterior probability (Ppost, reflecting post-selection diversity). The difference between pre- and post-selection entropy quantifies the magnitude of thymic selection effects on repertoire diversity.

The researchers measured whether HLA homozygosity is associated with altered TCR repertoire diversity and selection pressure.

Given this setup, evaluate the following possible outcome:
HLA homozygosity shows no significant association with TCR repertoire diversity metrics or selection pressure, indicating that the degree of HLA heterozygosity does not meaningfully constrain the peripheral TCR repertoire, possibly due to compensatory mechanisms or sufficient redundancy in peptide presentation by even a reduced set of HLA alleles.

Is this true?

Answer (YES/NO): NO